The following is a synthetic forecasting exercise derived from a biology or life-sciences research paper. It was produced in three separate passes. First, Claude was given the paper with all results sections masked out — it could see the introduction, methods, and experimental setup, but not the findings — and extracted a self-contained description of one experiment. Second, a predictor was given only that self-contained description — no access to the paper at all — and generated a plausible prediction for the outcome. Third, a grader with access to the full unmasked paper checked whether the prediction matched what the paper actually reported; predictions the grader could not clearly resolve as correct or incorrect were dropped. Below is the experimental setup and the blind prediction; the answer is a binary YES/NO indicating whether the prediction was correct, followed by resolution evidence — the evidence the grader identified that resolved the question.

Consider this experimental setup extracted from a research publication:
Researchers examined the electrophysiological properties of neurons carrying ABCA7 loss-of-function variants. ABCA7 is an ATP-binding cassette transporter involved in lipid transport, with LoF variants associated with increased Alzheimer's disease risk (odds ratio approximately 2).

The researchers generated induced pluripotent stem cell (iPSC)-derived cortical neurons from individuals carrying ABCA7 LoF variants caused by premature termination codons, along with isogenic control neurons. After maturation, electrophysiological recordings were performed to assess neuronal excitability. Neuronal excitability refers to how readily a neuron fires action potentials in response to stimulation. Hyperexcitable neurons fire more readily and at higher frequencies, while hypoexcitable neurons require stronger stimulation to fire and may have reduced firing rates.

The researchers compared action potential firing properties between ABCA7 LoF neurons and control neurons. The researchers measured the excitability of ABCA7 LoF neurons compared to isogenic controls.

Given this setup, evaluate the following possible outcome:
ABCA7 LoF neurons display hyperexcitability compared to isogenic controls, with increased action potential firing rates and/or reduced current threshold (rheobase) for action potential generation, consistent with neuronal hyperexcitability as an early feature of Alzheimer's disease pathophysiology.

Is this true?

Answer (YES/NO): YES